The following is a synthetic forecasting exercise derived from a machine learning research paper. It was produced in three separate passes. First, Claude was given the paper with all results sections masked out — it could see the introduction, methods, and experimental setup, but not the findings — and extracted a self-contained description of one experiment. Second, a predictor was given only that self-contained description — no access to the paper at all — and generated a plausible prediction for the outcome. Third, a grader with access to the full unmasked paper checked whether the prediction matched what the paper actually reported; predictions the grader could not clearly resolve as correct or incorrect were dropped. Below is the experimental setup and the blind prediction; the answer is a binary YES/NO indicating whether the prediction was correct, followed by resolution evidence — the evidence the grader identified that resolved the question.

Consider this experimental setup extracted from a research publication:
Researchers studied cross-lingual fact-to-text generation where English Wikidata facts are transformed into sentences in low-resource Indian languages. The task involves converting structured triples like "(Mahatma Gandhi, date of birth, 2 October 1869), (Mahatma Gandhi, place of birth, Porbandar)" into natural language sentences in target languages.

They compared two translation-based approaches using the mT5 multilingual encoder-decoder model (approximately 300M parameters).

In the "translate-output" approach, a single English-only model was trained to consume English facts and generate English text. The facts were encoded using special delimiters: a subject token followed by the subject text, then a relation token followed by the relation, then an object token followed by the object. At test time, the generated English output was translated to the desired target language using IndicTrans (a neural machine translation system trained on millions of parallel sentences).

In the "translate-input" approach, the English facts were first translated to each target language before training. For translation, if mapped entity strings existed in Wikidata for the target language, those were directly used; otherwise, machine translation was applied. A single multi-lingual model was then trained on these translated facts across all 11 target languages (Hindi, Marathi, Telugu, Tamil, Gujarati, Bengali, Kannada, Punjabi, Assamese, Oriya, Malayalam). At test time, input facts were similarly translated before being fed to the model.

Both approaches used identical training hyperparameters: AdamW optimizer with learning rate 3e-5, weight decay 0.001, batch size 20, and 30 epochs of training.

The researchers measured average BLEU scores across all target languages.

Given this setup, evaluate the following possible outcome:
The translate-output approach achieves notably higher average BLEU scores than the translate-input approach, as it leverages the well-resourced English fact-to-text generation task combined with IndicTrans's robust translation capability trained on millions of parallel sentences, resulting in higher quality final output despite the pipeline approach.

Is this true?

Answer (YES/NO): NO